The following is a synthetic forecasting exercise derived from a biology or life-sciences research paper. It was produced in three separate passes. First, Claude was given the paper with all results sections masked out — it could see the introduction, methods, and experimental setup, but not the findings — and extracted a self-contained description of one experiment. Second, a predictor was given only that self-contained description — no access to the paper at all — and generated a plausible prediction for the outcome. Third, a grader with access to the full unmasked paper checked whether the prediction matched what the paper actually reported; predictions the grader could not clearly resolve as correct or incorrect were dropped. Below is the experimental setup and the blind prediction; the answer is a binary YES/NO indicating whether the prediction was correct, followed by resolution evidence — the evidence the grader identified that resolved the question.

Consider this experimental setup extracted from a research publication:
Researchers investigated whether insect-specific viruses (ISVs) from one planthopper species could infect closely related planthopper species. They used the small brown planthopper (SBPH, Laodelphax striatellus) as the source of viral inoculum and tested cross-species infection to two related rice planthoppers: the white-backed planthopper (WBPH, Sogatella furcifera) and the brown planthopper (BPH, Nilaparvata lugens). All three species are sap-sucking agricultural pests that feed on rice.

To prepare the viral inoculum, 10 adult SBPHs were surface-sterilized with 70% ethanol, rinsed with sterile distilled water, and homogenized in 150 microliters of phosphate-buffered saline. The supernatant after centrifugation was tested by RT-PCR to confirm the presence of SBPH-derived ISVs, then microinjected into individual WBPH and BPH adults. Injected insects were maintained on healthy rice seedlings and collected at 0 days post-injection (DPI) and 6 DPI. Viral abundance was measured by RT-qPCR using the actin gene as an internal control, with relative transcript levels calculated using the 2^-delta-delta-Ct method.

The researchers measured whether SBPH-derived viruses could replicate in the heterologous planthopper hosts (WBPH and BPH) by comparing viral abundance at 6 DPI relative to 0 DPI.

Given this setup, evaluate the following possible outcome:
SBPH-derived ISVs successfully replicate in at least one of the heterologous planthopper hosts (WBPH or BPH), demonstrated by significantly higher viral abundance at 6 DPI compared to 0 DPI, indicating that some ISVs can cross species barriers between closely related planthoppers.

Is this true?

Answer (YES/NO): YES